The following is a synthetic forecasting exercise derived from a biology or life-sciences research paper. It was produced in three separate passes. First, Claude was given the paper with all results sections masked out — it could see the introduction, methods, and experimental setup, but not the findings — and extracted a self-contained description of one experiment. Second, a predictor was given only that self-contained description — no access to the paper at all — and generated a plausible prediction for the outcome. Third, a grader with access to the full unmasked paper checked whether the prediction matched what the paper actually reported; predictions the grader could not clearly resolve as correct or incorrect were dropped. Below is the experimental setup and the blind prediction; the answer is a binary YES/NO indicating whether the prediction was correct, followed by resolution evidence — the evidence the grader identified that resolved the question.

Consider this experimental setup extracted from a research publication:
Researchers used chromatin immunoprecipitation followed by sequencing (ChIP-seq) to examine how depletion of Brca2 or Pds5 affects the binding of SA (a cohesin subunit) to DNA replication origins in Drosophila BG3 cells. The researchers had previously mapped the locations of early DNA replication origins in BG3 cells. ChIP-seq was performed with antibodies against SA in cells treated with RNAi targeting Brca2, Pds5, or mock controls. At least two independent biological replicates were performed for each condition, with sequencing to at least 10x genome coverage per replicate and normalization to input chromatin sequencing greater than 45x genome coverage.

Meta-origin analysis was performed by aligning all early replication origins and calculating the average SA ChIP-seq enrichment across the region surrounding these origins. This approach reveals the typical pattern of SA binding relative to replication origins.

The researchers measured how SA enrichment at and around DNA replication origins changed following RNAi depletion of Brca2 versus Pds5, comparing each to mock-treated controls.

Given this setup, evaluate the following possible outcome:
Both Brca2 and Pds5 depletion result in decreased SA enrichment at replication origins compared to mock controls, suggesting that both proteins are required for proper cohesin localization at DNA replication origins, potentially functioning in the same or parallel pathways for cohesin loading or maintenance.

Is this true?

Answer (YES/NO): NO